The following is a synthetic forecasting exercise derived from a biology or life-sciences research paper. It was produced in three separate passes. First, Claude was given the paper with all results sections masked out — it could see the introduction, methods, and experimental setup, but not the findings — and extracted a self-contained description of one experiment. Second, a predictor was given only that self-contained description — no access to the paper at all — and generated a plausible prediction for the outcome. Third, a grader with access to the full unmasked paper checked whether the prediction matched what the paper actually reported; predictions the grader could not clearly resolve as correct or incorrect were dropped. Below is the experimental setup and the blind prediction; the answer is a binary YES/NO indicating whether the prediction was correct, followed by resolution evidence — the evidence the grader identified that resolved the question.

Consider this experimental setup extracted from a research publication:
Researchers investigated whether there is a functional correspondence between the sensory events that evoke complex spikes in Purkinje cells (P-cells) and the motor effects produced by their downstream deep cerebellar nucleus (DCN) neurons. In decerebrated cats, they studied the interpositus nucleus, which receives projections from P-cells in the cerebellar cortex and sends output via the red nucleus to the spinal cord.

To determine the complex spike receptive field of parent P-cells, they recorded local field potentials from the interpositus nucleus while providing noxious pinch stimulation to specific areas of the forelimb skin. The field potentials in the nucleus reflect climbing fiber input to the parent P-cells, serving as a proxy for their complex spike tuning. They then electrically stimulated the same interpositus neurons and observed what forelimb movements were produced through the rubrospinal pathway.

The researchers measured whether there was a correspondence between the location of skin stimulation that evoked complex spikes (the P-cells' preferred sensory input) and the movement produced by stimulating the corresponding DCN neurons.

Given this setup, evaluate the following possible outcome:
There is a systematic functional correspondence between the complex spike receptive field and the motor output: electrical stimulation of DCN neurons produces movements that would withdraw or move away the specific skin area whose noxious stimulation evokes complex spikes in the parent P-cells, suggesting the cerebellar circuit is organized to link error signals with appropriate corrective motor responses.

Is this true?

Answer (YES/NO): YES